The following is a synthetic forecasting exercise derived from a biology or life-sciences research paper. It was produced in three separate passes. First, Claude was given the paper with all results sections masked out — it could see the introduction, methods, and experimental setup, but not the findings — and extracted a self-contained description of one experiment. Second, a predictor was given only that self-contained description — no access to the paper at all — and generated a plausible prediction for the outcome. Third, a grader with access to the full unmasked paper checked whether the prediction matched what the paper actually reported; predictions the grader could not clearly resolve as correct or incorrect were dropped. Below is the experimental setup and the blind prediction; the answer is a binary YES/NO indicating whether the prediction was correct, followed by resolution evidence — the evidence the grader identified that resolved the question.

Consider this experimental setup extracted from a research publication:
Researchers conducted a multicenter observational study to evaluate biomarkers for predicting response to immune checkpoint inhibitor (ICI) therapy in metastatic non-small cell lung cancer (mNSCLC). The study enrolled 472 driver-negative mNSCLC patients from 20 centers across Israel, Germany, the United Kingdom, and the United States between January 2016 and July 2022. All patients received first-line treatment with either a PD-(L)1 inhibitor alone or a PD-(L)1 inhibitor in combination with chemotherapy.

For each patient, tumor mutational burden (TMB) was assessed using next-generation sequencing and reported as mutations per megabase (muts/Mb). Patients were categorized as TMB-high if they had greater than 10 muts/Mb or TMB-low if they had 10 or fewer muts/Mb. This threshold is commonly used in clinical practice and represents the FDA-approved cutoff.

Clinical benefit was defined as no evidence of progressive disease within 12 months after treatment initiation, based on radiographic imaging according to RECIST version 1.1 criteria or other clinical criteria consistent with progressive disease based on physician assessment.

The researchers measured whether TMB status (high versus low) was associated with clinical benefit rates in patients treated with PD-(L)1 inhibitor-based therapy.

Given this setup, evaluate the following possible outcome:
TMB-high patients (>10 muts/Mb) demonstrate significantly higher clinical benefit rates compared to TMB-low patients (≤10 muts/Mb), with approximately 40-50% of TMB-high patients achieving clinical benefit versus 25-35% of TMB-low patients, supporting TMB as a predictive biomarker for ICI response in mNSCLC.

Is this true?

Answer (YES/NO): NO